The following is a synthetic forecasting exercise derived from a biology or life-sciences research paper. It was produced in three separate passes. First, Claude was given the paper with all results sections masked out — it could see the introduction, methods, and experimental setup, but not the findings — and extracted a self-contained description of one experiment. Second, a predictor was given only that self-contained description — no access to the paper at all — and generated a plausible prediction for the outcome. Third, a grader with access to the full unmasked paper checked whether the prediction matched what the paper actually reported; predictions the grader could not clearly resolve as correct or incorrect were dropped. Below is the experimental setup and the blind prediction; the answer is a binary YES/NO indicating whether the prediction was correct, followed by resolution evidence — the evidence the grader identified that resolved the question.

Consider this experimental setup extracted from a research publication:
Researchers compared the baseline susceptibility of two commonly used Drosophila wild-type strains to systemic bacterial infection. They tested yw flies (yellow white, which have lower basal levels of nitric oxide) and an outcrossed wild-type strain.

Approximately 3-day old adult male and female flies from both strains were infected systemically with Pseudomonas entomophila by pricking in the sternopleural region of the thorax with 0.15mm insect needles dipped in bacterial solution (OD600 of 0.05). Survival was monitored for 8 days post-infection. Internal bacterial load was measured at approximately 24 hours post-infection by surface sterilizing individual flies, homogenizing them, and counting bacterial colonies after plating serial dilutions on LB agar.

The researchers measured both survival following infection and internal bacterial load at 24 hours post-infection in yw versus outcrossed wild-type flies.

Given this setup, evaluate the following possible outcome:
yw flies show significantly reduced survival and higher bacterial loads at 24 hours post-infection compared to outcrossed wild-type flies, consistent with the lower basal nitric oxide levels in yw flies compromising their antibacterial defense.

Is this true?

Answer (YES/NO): NO